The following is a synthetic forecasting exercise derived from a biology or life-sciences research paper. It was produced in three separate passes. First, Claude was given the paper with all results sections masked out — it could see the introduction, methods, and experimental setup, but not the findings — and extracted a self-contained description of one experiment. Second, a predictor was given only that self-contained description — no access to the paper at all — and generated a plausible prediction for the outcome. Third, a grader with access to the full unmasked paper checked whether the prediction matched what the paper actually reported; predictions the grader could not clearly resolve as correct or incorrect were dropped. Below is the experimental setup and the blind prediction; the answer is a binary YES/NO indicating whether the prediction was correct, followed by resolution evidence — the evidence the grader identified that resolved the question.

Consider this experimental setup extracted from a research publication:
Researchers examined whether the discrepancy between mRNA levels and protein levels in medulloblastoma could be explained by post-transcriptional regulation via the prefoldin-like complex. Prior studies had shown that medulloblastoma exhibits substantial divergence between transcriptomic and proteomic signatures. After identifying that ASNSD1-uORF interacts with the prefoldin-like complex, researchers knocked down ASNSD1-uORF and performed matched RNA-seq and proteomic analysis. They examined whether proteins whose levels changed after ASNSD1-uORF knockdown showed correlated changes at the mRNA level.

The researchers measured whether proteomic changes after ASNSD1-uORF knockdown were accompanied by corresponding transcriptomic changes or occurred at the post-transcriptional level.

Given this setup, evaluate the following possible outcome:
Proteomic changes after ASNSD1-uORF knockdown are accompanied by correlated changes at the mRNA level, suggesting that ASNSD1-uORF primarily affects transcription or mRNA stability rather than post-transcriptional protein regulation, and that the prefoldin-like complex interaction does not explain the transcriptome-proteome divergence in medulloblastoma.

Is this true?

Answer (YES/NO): NO